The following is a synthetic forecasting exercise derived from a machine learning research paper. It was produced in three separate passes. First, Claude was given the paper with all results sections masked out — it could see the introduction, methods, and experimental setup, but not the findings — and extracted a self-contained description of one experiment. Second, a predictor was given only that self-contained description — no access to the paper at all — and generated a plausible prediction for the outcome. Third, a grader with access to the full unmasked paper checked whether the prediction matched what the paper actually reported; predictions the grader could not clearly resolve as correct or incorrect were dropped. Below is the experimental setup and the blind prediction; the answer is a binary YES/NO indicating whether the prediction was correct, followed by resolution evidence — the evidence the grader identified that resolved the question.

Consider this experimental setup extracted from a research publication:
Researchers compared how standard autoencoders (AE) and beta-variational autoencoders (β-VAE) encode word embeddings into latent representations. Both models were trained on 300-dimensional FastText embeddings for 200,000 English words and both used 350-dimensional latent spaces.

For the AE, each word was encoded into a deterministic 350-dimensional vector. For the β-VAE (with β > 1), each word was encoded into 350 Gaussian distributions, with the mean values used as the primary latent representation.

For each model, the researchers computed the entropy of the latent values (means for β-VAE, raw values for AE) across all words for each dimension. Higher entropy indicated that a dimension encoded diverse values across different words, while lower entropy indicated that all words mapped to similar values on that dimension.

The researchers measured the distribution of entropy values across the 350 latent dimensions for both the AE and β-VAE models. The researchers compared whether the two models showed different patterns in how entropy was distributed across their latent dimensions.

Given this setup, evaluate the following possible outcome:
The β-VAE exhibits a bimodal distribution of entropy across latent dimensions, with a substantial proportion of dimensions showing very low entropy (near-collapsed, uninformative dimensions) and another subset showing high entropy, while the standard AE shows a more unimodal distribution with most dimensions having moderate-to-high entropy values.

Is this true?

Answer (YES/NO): YES